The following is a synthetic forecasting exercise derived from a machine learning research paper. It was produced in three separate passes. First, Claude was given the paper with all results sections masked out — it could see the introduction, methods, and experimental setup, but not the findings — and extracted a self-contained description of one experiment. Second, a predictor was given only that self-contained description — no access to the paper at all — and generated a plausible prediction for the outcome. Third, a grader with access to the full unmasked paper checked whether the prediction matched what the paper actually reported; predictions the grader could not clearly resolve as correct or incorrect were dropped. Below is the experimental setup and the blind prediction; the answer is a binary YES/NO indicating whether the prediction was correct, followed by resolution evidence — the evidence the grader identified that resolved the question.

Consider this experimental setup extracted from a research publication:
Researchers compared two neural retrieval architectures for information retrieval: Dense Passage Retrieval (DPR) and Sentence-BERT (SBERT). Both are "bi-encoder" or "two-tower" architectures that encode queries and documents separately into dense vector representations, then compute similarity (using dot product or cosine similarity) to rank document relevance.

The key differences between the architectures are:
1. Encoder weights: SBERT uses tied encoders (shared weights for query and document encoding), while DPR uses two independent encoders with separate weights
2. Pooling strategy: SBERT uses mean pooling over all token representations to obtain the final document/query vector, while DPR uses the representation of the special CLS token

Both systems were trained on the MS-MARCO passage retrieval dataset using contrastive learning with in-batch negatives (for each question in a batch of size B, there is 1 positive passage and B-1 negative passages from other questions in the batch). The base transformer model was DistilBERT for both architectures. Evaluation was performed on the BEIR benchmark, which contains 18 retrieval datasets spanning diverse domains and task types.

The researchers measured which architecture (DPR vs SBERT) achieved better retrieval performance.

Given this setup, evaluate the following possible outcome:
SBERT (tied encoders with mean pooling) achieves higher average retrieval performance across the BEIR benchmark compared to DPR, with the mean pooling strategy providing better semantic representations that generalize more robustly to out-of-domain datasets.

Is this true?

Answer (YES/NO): YES